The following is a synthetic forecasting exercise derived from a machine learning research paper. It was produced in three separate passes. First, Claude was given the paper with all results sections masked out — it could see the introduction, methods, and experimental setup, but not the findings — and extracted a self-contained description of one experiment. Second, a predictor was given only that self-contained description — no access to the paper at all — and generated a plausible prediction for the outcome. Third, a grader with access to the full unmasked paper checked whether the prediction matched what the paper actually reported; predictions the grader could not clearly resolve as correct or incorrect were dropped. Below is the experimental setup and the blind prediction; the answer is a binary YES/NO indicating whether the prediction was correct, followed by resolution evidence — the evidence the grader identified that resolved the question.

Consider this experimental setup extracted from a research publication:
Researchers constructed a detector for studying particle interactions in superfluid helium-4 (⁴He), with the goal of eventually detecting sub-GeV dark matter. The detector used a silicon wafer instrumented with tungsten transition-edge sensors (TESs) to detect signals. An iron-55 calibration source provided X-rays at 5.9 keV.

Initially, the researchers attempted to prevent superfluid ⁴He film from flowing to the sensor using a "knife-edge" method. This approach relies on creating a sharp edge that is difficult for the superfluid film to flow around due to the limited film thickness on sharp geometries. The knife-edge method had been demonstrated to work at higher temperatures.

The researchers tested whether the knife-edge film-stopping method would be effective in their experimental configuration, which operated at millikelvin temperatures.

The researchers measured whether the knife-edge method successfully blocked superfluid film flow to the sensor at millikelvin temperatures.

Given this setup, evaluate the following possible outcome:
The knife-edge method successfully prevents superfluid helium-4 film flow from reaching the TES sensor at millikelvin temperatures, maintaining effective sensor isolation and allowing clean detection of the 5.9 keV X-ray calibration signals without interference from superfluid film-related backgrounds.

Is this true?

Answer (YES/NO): NO